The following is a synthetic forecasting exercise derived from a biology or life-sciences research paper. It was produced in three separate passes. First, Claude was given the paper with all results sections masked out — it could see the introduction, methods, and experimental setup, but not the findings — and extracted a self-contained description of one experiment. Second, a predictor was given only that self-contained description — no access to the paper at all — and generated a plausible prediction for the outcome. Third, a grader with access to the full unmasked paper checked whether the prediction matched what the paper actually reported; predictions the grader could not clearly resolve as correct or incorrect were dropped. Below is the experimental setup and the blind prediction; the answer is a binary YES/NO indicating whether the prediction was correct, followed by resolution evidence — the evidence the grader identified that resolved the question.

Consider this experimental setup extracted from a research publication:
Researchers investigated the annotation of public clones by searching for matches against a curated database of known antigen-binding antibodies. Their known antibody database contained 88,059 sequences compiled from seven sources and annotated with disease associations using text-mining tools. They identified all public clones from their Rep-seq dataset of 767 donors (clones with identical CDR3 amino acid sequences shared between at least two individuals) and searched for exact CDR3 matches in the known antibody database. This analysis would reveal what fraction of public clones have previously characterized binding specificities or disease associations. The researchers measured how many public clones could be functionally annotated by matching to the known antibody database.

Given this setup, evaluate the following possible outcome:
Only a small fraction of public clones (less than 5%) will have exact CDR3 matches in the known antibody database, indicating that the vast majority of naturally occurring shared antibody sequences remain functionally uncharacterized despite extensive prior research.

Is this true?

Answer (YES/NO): YES